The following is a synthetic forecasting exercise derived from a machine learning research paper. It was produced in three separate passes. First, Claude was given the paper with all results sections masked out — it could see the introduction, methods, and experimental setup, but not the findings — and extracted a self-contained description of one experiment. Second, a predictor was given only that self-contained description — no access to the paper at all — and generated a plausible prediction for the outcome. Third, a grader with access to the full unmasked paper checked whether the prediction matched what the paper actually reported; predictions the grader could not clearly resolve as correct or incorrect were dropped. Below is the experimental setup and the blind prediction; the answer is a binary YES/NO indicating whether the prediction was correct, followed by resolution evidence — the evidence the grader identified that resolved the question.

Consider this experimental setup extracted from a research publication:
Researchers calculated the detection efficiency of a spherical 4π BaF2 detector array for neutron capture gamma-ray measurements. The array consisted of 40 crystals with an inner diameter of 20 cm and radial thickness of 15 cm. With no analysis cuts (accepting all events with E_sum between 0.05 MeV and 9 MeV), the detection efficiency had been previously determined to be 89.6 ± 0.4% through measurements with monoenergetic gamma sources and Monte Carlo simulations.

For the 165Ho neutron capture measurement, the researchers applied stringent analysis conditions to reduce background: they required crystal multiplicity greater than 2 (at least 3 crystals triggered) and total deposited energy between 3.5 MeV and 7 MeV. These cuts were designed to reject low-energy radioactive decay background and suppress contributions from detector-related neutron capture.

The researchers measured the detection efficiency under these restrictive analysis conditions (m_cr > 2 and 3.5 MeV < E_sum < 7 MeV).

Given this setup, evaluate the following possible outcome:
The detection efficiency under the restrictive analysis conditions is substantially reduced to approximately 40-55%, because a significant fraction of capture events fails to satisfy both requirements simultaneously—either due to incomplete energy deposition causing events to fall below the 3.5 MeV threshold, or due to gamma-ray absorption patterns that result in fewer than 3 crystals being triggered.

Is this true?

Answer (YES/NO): NO